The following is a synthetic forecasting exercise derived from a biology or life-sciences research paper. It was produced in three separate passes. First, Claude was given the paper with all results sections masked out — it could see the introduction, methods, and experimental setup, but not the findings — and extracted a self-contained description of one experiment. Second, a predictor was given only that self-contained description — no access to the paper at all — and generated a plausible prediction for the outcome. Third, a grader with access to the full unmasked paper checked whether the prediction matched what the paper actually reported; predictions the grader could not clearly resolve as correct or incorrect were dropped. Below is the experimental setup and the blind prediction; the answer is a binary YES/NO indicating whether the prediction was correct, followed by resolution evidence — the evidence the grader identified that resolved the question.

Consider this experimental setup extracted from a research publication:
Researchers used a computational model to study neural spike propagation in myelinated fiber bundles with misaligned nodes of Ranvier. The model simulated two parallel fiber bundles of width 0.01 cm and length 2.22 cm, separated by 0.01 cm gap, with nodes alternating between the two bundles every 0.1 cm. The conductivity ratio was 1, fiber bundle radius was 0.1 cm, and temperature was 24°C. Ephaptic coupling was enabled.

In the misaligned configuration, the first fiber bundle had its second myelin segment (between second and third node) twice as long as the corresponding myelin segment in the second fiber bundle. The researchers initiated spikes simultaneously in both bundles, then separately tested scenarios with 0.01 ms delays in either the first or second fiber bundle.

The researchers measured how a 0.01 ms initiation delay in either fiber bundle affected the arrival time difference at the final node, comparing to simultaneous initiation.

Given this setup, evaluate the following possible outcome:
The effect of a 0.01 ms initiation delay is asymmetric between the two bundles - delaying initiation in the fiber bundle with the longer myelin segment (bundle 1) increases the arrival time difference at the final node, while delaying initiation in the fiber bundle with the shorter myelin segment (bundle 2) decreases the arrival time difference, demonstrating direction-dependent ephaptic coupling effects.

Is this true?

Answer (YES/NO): NO